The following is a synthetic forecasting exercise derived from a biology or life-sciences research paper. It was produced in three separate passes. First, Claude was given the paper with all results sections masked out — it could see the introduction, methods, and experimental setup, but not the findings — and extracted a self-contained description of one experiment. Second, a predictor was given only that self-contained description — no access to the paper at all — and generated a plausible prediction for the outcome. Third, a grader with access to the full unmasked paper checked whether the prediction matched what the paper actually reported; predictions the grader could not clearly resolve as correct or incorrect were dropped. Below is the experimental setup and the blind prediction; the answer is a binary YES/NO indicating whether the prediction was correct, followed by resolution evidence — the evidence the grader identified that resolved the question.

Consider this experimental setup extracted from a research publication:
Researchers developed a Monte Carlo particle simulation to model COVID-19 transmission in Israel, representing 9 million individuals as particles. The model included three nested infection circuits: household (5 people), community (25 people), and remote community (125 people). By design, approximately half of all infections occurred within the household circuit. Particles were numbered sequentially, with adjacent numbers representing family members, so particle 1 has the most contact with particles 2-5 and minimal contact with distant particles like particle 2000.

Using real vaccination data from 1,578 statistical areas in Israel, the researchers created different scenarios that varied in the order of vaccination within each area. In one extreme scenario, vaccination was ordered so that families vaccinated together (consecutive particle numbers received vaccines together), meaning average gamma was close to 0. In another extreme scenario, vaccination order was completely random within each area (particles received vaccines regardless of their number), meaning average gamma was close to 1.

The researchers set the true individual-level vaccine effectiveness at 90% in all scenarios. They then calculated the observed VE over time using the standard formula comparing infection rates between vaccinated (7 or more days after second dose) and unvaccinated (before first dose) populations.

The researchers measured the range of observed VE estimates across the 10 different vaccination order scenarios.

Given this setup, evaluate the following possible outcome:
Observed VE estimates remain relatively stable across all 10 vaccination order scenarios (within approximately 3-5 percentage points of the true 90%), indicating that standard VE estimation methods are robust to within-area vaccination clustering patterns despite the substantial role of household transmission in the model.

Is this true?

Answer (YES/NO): NO